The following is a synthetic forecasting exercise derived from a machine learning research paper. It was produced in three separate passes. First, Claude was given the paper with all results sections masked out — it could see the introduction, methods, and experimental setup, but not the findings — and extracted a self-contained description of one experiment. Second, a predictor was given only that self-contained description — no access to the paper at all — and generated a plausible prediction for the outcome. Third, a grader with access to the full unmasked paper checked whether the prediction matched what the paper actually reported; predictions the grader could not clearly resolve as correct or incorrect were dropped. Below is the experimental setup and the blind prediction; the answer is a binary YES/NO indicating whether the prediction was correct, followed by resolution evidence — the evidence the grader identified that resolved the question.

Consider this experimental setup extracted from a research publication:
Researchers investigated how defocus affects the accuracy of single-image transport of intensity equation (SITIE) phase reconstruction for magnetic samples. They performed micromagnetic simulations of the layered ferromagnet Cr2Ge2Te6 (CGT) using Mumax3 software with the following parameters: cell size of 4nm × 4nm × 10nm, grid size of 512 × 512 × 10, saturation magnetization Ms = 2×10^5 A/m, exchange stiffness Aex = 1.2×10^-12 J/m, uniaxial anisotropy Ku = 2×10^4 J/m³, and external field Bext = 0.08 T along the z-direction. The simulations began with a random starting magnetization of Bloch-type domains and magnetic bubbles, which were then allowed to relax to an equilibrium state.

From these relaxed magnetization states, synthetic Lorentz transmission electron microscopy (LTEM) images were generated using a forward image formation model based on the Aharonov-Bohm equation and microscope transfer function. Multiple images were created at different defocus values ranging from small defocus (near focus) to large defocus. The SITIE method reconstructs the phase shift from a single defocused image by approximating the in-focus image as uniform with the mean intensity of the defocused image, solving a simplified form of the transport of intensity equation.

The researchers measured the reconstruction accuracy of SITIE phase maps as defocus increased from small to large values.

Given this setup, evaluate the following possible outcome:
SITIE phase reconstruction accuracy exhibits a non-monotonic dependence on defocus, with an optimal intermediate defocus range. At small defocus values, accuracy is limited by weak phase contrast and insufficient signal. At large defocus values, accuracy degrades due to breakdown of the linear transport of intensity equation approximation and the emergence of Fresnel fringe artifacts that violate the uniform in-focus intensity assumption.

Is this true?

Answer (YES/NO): NO